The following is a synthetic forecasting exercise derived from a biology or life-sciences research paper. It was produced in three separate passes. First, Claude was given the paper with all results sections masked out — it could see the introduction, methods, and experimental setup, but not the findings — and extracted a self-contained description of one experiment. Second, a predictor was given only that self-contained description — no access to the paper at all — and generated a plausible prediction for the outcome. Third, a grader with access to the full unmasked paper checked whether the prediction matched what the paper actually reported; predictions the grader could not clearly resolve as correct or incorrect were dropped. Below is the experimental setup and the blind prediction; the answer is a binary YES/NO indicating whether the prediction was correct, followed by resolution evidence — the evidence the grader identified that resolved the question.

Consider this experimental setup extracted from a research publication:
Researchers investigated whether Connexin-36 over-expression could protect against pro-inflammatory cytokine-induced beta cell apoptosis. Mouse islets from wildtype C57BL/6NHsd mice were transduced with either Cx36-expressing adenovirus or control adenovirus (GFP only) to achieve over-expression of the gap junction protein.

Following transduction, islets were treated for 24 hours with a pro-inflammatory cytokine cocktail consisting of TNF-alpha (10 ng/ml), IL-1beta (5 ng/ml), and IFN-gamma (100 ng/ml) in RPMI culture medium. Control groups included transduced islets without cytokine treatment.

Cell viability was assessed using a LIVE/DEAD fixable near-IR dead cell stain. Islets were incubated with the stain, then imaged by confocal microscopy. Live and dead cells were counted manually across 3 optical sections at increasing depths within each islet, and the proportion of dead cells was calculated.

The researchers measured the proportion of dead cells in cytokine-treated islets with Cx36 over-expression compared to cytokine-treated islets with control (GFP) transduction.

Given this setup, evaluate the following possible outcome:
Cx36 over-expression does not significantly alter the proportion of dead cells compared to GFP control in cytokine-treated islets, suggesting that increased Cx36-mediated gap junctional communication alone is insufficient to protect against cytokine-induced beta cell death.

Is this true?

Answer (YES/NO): NO